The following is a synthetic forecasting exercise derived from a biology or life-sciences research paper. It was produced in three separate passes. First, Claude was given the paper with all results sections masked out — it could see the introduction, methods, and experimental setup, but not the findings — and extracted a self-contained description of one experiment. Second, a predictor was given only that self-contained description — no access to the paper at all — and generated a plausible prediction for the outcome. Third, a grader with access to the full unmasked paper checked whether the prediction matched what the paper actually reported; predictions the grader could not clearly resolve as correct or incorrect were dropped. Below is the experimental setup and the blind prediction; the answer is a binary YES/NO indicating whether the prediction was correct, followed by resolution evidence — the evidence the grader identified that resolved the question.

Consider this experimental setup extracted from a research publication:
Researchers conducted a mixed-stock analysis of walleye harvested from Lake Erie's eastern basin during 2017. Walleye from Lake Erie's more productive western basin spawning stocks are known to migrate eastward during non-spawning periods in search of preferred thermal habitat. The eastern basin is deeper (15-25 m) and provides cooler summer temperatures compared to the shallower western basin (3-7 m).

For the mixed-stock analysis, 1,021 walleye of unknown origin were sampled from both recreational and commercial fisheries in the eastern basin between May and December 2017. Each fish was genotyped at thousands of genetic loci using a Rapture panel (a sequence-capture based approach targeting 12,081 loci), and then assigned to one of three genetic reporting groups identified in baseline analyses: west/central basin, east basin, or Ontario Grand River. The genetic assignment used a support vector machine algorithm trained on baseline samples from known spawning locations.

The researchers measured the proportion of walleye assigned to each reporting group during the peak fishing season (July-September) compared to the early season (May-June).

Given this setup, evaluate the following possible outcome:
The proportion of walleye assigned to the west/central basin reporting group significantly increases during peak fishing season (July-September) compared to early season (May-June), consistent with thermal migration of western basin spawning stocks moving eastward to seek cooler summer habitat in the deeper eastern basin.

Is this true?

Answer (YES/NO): YES